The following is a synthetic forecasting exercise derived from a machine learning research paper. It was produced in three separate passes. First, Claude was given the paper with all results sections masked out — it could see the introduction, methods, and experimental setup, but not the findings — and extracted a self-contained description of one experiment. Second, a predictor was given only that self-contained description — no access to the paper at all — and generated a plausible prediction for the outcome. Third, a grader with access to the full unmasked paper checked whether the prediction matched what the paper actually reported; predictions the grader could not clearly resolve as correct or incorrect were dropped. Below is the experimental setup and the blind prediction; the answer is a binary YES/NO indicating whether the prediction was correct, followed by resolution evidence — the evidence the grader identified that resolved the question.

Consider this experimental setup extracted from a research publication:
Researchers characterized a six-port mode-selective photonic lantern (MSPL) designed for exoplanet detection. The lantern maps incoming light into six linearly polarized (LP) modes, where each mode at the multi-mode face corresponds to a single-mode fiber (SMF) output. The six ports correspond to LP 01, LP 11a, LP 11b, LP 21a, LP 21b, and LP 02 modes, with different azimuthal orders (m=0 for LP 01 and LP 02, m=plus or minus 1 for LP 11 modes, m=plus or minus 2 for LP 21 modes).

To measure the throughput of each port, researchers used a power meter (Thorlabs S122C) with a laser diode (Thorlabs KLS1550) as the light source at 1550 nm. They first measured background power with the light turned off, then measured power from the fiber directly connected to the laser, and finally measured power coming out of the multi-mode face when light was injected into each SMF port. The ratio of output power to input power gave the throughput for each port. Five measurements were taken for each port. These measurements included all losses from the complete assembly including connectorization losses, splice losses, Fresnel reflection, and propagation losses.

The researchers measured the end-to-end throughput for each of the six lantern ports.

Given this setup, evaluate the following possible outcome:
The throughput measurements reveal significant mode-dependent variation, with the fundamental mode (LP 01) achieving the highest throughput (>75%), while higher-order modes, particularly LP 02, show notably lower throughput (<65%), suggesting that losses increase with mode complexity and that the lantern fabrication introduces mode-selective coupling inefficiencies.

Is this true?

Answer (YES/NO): NO